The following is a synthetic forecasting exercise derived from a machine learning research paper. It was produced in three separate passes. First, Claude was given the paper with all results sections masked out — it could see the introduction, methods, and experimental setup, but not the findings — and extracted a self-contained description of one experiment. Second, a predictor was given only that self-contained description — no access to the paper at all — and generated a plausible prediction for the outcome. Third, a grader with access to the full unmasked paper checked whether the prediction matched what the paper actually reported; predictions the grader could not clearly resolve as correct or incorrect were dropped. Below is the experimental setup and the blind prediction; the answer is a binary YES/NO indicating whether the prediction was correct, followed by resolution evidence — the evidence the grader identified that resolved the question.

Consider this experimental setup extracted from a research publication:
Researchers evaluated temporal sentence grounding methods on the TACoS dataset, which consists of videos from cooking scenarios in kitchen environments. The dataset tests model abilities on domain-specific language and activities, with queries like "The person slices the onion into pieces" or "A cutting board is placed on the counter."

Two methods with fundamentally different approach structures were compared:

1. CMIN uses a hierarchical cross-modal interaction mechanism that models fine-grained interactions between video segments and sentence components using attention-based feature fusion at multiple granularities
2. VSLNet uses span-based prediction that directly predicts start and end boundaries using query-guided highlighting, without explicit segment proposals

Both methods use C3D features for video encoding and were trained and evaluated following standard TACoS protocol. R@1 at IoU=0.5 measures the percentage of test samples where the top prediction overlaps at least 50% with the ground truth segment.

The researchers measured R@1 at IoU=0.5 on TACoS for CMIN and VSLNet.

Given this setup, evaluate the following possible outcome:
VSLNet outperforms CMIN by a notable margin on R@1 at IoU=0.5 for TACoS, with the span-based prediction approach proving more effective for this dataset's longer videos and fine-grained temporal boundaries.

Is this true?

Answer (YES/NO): NO